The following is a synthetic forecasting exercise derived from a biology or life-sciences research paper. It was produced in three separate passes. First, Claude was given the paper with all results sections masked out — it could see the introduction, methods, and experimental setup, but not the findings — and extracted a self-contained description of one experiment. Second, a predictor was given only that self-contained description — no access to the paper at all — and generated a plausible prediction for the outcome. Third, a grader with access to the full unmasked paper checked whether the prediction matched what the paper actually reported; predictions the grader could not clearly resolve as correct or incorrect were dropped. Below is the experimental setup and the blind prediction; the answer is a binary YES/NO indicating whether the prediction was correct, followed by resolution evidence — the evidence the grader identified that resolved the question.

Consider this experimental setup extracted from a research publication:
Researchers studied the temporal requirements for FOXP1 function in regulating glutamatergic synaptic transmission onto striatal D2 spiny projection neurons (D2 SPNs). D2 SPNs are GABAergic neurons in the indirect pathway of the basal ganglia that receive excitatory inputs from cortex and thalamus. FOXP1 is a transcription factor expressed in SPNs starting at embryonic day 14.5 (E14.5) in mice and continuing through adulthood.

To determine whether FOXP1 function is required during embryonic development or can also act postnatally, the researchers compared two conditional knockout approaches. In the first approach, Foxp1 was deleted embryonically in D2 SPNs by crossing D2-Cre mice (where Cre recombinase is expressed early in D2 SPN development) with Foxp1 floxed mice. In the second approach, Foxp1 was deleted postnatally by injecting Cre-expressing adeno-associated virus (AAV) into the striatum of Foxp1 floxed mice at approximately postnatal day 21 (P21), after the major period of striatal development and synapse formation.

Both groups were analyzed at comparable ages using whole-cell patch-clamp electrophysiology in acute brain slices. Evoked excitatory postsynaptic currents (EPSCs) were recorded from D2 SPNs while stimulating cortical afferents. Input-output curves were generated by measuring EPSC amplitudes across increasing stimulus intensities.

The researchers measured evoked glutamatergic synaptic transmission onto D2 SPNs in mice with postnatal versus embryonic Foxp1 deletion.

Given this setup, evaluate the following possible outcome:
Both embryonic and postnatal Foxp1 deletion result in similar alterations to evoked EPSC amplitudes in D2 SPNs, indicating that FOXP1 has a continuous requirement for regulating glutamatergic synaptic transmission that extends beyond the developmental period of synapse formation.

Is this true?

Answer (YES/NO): NO